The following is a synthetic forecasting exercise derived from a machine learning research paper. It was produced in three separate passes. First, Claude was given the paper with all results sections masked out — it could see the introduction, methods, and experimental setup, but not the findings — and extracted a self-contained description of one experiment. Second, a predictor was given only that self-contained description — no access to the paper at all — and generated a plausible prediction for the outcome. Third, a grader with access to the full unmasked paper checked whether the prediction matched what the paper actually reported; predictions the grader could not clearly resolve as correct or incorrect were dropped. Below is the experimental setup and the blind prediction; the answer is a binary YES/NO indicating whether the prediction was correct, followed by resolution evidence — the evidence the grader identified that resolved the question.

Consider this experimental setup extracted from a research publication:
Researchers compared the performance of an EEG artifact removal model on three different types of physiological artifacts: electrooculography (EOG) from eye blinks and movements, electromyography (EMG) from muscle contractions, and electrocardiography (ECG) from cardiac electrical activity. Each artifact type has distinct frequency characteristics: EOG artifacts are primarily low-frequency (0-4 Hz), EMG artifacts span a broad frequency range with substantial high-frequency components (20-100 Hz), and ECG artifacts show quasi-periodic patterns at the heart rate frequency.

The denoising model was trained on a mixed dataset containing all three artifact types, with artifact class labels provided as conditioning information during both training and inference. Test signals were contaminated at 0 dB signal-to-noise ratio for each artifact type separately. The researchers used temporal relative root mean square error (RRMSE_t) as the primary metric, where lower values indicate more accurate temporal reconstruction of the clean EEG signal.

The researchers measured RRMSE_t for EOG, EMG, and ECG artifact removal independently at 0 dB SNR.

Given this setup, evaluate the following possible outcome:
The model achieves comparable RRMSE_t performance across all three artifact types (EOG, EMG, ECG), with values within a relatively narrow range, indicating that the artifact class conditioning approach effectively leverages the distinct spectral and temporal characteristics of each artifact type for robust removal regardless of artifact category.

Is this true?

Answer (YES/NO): NO